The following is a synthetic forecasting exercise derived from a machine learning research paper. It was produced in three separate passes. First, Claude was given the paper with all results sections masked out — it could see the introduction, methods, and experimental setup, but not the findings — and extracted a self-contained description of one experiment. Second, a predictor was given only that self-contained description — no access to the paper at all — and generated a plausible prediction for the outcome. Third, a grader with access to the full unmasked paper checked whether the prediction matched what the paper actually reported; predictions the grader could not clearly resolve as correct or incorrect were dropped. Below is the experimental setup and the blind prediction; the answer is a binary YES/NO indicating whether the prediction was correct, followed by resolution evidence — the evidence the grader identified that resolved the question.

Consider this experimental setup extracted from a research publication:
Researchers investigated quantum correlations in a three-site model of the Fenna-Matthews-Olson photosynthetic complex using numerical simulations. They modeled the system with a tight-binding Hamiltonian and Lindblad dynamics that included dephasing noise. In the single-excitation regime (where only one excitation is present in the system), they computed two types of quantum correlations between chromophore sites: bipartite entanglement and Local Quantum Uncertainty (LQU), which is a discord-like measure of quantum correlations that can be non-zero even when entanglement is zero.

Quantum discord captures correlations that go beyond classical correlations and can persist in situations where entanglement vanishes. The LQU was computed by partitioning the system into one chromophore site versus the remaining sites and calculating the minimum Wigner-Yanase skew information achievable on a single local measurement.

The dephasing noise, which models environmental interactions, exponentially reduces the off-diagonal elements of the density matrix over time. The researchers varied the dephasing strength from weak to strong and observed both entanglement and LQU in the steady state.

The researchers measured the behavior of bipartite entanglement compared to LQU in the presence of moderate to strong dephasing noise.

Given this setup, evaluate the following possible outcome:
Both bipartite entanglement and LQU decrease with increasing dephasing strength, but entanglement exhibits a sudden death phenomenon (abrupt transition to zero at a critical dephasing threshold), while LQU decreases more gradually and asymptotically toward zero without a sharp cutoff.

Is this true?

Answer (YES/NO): NO